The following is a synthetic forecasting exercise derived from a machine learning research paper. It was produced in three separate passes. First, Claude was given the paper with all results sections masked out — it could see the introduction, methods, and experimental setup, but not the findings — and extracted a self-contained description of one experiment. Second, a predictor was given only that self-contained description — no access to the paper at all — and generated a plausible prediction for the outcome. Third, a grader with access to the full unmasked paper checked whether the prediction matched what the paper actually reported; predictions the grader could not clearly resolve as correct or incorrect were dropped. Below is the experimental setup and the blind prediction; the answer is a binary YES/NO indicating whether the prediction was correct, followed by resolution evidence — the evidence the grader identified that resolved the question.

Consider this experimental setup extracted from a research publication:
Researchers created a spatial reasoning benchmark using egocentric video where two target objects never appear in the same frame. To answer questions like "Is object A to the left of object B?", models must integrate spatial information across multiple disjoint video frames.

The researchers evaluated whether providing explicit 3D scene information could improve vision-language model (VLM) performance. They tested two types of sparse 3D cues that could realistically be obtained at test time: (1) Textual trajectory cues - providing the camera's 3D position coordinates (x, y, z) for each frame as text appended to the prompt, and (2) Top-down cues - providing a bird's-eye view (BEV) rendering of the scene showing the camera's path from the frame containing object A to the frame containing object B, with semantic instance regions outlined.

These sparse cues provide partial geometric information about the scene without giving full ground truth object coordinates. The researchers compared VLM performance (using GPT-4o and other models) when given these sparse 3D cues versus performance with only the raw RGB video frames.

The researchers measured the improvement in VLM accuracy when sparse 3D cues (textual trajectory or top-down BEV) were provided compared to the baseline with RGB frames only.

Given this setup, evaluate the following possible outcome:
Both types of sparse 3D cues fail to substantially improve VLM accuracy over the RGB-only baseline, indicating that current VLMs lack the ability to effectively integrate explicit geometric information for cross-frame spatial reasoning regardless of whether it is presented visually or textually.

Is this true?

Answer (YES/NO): YES